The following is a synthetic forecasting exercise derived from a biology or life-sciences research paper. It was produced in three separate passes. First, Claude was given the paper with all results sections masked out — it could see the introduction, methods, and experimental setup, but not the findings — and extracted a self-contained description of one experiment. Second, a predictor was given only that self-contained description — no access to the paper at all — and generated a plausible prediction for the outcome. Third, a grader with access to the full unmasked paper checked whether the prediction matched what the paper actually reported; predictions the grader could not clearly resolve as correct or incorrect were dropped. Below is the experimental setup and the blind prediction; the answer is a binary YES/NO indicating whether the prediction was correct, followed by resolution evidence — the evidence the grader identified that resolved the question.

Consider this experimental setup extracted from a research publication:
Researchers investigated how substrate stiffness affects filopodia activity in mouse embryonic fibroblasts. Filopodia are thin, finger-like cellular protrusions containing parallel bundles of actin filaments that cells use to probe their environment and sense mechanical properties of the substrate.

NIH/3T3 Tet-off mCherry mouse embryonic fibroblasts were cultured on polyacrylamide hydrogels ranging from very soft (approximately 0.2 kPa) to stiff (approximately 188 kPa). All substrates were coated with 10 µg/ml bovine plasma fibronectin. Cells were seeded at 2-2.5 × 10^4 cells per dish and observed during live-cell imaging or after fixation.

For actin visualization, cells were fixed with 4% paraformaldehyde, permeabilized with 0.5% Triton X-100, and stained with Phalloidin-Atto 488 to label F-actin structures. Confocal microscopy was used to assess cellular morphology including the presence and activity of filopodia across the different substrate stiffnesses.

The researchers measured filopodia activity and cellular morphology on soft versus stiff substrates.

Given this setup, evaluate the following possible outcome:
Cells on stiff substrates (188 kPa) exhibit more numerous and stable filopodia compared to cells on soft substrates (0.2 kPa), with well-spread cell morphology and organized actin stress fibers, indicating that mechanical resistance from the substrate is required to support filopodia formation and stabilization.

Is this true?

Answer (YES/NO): NO